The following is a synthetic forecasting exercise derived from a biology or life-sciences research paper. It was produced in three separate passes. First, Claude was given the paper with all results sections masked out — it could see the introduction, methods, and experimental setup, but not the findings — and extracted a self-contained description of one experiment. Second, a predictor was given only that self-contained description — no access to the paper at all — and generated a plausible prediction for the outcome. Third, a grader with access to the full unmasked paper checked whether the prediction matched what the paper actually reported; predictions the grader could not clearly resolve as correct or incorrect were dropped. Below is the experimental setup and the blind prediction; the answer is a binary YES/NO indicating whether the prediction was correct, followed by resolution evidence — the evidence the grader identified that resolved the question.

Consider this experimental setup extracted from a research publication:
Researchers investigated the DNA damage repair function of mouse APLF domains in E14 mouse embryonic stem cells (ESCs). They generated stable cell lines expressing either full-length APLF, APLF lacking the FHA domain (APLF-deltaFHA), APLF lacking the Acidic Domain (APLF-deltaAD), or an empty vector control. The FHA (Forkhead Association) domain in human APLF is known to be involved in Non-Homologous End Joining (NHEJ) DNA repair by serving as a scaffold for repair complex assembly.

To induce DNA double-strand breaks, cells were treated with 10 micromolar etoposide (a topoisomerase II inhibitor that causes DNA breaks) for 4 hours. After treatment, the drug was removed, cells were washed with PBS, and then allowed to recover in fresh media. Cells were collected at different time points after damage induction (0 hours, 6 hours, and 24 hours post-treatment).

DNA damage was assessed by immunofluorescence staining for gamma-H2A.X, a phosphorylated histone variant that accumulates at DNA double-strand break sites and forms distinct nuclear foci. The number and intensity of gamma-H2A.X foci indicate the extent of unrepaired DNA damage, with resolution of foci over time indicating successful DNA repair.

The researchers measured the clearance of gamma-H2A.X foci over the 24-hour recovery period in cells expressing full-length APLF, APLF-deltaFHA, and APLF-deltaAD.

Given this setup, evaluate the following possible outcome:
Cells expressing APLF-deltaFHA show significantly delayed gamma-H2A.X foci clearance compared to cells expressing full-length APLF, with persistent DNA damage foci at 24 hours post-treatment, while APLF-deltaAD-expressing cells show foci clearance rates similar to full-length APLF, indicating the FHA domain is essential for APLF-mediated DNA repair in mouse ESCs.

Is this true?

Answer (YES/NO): YES